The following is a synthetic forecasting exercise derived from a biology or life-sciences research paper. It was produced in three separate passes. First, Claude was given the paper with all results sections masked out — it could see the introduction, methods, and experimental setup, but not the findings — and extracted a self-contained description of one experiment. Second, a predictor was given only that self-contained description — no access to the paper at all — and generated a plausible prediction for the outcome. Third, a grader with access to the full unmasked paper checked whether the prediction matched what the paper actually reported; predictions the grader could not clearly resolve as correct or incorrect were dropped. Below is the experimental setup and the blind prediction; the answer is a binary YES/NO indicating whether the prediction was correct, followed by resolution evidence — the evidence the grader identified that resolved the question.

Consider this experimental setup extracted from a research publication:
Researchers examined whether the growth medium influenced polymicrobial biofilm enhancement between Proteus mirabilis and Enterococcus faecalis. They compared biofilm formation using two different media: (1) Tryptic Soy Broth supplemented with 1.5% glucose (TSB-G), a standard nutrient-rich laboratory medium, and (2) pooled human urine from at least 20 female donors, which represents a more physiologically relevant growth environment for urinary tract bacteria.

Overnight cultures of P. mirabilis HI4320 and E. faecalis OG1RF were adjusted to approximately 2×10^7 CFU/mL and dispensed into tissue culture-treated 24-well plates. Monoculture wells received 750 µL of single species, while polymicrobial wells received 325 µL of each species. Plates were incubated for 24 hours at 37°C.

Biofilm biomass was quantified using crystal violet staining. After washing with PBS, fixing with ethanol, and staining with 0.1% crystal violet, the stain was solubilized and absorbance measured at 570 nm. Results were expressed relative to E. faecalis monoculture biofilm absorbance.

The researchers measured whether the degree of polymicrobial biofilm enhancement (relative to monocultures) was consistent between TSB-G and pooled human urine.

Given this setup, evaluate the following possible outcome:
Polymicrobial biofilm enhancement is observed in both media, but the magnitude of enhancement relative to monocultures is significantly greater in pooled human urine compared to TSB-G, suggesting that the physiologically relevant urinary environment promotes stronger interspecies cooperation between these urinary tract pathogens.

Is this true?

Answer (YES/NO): NO